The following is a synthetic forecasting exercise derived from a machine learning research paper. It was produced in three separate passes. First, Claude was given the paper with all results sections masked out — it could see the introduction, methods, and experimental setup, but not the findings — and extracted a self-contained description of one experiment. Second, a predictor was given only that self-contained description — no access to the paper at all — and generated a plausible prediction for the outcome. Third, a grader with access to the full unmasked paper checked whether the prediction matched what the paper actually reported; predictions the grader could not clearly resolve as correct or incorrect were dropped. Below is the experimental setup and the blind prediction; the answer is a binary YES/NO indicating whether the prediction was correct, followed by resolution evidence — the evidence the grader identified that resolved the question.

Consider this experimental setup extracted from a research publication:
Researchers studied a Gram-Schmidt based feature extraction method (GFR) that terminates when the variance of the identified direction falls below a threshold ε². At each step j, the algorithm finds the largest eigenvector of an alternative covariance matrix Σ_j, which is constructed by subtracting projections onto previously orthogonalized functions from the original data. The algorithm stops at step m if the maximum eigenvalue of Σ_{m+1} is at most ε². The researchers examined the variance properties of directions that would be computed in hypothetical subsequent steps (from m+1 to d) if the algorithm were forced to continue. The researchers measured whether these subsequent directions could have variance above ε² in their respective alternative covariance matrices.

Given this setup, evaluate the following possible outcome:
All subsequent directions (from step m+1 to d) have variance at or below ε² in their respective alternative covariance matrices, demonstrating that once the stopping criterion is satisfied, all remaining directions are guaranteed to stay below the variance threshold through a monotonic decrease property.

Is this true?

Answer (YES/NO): YES